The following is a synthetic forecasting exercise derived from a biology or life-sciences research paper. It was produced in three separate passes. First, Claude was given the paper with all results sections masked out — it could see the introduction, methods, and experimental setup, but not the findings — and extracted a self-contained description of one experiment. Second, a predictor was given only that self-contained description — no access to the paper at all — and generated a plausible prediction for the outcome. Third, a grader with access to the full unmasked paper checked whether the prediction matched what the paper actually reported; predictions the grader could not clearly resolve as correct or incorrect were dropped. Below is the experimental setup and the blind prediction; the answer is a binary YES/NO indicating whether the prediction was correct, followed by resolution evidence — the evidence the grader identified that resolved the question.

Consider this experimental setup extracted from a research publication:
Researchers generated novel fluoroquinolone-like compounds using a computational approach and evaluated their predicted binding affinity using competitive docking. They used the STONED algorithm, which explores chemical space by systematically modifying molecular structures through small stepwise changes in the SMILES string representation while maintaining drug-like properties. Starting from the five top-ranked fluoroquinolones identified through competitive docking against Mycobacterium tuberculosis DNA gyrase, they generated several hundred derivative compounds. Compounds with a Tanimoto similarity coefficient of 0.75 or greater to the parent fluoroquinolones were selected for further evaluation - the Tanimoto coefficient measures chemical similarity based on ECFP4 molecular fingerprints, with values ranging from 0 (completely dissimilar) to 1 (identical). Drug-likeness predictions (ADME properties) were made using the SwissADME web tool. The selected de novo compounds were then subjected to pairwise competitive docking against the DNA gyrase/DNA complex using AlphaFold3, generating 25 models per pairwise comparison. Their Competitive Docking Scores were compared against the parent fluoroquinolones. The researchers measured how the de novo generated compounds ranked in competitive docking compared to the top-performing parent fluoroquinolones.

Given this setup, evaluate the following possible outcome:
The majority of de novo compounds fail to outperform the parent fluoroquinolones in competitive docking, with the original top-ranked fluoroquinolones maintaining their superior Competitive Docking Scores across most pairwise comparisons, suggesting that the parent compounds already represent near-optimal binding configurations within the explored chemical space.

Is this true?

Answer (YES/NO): NO